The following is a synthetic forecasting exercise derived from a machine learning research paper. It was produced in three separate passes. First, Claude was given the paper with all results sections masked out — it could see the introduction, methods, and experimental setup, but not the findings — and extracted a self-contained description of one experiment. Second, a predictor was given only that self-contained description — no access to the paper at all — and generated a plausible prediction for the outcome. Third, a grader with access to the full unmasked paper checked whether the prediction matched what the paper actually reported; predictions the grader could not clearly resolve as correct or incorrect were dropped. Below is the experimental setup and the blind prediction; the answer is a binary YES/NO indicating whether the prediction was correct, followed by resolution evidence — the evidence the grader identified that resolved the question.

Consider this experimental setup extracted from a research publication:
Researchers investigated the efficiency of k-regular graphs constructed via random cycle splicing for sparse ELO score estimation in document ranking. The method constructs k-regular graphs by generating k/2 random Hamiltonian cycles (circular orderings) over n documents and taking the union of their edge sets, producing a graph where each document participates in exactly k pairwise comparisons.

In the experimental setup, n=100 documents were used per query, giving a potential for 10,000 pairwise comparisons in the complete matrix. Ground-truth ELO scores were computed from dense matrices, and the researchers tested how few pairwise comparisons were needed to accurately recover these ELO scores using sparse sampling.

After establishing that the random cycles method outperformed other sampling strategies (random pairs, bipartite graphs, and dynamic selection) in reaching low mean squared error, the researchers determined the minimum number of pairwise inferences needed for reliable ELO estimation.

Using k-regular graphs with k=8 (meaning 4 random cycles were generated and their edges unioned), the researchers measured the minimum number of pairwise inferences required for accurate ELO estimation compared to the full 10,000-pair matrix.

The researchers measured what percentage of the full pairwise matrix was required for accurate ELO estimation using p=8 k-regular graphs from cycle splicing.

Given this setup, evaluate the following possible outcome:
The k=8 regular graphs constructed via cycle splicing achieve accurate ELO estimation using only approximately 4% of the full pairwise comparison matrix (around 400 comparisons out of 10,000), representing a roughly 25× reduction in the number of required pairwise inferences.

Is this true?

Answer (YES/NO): NO